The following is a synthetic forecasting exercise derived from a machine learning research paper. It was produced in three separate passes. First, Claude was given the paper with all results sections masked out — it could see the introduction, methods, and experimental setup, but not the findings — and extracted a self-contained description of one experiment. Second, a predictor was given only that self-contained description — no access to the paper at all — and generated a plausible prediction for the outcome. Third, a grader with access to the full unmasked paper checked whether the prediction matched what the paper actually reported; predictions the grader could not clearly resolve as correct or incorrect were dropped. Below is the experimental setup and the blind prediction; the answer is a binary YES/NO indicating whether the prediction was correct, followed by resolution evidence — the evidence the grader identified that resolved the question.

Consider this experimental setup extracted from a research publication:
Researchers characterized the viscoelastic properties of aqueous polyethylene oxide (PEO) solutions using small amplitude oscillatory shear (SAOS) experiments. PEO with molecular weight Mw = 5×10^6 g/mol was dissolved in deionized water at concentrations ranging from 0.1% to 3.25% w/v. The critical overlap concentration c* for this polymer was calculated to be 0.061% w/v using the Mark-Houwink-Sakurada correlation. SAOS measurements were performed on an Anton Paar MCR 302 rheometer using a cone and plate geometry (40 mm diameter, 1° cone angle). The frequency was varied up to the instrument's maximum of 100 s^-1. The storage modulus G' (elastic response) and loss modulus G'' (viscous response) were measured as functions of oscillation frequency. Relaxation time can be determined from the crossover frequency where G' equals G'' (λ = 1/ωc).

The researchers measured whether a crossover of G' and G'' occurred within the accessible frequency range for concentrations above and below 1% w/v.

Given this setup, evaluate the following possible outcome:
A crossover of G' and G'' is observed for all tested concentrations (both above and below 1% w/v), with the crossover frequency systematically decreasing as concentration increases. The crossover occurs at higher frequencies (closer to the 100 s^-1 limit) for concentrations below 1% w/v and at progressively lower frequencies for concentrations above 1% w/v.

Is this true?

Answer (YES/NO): NO